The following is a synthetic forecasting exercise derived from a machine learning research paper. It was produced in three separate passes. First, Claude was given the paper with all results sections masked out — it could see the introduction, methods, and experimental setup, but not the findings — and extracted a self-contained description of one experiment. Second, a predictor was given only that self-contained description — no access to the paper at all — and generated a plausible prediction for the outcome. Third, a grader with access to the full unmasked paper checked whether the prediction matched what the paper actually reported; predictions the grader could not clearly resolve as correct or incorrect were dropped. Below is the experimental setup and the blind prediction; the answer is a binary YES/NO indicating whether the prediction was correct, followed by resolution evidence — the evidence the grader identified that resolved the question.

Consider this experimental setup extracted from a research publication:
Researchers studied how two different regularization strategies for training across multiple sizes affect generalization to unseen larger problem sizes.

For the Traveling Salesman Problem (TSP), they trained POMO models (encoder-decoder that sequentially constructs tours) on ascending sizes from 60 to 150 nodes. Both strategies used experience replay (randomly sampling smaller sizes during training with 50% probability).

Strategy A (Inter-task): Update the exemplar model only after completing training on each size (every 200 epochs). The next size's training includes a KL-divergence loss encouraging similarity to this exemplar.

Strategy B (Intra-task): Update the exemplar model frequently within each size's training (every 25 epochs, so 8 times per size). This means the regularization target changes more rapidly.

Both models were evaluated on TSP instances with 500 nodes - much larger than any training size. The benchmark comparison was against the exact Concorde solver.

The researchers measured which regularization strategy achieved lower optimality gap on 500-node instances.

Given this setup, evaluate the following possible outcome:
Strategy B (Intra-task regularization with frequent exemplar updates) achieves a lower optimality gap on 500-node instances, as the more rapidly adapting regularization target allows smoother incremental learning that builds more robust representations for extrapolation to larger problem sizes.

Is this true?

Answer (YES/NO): YES